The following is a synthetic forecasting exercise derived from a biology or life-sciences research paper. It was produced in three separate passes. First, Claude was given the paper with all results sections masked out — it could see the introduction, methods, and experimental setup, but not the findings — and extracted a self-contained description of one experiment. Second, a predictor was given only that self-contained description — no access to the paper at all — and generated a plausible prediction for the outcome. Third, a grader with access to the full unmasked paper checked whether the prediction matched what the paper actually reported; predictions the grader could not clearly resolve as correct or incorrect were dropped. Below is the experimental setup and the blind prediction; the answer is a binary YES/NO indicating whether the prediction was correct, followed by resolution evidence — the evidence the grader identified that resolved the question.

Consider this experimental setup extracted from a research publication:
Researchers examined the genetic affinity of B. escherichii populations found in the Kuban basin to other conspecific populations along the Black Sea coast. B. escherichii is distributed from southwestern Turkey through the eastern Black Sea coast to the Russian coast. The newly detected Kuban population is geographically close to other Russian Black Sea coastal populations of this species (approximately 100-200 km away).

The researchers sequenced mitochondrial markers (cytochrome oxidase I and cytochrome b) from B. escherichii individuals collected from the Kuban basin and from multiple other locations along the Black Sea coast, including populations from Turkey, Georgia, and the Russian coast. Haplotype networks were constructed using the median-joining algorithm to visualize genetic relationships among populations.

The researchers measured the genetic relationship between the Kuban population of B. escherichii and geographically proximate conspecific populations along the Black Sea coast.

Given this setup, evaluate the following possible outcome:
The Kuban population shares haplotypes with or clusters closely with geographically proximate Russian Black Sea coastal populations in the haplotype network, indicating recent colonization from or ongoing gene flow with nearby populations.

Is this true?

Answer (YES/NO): NO